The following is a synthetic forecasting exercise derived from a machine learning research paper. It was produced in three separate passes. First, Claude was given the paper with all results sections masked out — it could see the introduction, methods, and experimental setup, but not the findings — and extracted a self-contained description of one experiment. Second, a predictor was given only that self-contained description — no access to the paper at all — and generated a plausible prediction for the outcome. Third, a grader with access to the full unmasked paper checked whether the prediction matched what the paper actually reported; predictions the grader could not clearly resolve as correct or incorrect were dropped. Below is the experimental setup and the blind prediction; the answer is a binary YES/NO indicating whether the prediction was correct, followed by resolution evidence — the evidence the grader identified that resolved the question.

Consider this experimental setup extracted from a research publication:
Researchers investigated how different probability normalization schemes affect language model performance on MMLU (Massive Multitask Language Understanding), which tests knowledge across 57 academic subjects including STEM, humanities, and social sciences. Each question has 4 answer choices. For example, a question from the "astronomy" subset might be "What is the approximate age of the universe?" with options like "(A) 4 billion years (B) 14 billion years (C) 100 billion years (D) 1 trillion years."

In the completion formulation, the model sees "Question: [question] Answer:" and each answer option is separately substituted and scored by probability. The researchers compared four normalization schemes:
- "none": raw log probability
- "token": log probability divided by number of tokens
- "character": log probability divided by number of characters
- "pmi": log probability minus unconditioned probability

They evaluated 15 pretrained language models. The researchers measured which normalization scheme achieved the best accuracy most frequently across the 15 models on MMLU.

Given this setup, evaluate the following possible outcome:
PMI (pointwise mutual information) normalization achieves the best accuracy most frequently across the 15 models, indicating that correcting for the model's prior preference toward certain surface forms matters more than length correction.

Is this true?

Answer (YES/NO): YES